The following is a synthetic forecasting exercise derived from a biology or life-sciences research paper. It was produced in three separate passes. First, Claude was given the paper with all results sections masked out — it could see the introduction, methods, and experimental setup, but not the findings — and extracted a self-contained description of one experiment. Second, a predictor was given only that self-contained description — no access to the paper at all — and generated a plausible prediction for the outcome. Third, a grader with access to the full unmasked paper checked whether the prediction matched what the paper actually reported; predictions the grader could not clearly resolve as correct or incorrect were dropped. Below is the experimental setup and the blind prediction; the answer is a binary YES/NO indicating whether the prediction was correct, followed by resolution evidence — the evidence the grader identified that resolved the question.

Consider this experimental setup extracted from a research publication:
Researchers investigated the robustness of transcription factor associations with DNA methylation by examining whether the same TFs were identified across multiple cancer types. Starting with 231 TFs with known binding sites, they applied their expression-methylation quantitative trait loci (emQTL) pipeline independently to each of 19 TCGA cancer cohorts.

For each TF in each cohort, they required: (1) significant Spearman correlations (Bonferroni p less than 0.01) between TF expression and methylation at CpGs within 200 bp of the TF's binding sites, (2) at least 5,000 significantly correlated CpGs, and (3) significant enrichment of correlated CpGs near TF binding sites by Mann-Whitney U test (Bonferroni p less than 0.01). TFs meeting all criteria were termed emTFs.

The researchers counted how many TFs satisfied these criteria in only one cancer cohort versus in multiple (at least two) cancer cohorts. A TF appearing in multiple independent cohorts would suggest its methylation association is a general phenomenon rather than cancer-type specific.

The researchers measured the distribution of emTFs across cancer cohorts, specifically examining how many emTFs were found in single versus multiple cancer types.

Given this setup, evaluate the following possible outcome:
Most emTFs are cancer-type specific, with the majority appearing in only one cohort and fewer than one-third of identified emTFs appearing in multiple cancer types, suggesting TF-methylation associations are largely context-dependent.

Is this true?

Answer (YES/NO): NO